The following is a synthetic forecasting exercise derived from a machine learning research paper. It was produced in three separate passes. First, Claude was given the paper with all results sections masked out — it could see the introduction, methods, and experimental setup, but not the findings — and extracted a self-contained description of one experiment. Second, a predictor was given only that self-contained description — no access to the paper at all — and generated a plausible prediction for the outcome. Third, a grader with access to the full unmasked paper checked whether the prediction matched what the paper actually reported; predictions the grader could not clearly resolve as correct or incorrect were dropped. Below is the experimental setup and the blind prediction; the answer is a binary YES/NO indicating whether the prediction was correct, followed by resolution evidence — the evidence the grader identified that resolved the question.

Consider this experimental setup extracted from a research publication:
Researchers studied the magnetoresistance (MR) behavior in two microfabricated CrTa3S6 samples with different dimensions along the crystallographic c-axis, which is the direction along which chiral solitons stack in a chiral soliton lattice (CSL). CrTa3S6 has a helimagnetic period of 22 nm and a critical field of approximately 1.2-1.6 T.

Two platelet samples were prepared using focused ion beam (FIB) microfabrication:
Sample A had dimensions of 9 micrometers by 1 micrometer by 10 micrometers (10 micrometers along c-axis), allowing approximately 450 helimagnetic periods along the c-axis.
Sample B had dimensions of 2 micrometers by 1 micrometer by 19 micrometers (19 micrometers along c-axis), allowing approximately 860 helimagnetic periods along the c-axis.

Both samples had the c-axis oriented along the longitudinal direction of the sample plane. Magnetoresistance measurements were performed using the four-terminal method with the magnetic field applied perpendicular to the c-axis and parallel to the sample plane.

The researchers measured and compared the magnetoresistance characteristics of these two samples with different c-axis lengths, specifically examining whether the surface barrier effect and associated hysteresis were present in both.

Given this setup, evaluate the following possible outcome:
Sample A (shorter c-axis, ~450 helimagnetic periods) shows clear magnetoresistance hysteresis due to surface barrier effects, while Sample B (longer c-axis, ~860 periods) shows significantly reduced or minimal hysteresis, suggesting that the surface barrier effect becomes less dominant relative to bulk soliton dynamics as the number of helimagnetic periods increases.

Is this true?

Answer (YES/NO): NO